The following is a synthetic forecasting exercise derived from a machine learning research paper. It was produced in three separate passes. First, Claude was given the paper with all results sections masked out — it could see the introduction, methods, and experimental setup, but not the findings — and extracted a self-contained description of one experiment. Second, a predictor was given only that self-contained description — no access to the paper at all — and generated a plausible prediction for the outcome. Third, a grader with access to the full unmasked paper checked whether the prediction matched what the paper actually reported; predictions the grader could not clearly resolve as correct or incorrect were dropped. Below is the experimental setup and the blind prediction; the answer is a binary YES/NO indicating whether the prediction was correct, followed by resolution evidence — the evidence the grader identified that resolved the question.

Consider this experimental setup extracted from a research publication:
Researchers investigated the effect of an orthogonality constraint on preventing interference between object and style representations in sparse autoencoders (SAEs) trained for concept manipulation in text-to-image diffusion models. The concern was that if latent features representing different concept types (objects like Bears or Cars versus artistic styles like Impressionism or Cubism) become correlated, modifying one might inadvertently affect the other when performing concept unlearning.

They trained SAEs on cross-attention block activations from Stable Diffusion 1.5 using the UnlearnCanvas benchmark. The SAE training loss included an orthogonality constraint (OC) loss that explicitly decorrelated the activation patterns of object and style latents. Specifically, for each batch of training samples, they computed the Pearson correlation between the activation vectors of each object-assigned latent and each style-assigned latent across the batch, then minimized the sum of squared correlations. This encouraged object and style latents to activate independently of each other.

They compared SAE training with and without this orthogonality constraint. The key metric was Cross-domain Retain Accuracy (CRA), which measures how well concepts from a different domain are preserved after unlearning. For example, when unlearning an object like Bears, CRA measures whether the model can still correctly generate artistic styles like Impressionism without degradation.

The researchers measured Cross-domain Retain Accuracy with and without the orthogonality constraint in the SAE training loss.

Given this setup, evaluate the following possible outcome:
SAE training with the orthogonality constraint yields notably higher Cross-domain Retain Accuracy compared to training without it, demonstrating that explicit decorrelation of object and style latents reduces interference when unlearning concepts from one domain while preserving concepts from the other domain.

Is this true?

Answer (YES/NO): NO